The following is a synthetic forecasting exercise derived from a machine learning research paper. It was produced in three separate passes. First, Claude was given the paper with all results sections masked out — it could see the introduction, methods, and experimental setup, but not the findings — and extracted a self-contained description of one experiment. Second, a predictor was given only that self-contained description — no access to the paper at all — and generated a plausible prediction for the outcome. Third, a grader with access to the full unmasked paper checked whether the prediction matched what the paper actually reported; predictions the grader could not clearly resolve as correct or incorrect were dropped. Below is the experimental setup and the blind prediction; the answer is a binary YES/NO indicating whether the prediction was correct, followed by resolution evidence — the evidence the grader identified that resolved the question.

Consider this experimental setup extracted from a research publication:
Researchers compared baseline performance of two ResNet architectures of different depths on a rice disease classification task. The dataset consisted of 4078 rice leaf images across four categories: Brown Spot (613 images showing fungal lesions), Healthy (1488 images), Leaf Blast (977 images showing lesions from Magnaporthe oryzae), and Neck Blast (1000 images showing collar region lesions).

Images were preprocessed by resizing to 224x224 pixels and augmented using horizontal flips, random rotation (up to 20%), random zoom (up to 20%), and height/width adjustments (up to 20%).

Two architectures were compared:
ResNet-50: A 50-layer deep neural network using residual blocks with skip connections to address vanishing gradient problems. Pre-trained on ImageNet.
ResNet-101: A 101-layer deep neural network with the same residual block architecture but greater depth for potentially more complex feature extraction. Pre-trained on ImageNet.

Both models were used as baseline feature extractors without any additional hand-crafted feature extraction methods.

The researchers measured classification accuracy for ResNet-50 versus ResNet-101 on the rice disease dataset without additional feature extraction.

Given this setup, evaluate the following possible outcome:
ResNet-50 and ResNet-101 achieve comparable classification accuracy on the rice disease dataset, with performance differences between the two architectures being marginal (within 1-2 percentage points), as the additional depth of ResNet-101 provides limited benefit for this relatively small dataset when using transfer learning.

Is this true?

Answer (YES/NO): YES